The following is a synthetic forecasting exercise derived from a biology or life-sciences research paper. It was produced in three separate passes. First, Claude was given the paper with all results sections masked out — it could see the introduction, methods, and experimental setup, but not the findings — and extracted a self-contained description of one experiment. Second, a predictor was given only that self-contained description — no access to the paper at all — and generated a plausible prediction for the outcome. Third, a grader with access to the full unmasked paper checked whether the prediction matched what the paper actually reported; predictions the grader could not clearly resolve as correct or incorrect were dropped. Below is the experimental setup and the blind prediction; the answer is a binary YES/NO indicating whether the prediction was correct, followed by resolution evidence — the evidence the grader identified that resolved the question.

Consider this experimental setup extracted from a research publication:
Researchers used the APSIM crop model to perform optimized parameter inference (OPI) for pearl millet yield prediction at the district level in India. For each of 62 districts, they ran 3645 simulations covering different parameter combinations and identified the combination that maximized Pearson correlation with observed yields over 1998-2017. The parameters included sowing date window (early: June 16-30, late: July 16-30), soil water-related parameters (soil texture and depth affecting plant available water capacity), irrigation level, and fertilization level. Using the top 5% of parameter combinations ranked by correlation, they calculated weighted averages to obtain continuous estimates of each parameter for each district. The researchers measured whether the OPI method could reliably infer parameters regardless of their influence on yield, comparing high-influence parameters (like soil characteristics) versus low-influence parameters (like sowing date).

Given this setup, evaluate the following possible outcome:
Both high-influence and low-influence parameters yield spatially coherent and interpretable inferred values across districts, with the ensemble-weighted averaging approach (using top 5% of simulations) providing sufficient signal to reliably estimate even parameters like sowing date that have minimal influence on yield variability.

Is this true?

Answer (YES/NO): NO